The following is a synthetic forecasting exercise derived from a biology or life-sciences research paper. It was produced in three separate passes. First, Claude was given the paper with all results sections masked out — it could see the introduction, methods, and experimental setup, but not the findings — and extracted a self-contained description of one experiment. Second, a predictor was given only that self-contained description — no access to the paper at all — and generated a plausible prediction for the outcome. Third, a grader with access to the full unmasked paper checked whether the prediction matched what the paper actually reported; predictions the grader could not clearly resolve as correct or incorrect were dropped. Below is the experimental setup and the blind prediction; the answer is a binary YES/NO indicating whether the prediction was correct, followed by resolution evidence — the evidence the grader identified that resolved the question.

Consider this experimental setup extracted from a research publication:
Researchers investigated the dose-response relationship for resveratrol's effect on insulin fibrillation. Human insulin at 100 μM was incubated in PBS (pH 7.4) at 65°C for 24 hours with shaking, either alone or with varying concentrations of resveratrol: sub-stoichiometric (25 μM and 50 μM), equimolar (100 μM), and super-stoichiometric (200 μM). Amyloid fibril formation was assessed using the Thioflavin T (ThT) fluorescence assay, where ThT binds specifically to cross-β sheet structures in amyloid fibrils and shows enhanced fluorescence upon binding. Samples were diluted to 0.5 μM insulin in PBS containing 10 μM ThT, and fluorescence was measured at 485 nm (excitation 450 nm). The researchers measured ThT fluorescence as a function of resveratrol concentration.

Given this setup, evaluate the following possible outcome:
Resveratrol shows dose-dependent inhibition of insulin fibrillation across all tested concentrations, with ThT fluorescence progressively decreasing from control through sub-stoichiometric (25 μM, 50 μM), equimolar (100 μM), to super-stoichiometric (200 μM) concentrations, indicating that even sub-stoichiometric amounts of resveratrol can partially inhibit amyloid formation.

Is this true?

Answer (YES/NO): NO